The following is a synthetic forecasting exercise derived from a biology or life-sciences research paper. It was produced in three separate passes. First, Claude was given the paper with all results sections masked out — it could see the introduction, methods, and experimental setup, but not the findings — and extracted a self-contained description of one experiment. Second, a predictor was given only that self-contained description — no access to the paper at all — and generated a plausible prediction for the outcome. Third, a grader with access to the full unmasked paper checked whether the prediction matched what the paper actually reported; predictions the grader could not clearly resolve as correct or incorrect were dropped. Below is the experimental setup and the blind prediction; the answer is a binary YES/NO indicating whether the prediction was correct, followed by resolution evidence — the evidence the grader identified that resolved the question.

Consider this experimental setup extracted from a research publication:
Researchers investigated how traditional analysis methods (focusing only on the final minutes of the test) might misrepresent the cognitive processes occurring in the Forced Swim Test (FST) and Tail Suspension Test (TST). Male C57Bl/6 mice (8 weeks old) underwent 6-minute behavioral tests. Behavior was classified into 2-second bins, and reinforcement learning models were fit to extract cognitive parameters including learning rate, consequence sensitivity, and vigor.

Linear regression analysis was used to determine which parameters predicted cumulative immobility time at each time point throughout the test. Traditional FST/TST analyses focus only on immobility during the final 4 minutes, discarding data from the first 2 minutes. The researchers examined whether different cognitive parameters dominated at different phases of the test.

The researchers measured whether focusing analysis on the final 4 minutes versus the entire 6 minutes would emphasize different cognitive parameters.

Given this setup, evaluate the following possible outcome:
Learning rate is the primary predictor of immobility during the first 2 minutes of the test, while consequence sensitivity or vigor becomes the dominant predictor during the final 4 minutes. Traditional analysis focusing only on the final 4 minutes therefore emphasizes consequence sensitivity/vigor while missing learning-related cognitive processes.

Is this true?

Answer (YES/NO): YES